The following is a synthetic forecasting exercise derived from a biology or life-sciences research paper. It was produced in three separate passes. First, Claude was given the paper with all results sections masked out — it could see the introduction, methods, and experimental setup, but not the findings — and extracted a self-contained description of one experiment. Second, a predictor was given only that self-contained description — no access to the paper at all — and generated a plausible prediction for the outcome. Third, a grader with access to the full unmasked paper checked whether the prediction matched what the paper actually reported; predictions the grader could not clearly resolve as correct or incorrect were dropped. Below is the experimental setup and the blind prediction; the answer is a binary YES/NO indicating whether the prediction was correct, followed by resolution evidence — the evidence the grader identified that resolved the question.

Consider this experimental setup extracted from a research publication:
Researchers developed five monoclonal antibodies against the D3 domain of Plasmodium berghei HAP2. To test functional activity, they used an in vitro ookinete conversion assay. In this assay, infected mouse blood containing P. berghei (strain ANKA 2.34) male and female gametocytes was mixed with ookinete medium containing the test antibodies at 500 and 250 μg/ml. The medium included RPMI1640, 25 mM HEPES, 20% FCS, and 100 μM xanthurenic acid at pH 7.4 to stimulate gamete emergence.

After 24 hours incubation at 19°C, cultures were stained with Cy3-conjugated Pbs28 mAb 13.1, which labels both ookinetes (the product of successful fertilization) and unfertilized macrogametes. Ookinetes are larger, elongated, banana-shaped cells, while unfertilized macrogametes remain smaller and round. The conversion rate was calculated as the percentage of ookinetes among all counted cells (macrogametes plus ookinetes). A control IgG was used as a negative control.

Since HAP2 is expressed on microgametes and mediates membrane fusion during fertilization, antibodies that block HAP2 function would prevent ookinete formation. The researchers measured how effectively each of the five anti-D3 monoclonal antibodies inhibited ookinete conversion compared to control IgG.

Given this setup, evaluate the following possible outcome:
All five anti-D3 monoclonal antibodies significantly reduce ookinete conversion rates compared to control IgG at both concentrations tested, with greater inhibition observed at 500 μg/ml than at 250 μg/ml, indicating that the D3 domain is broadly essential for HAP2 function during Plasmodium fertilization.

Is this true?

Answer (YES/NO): NO